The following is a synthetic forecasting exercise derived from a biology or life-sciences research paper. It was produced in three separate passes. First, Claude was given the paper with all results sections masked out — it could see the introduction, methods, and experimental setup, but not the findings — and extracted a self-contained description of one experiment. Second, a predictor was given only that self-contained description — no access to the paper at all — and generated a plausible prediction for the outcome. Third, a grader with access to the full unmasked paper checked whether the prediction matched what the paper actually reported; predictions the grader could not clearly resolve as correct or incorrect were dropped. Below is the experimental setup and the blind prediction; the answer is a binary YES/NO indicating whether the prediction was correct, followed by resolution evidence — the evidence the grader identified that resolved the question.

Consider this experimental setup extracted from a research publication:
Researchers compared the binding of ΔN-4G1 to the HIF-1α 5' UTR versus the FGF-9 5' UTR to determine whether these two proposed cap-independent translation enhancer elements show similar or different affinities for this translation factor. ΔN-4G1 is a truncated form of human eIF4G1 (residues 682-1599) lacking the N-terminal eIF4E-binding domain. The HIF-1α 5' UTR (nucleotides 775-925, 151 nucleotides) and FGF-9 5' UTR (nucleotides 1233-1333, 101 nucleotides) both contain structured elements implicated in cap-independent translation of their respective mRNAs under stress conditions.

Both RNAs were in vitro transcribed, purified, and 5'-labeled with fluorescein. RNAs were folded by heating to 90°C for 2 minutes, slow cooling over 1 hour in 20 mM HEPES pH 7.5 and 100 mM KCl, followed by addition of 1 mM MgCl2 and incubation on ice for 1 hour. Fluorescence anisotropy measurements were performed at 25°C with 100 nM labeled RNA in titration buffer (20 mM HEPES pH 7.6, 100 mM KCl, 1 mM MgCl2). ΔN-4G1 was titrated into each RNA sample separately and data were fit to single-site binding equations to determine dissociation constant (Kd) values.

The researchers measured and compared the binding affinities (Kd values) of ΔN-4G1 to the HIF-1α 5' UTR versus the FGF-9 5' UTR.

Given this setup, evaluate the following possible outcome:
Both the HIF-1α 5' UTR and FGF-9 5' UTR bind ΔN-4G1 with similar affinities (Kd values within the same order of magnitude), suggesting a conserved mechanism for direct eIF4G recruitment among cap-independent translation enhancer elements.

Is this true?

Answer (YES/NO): YES